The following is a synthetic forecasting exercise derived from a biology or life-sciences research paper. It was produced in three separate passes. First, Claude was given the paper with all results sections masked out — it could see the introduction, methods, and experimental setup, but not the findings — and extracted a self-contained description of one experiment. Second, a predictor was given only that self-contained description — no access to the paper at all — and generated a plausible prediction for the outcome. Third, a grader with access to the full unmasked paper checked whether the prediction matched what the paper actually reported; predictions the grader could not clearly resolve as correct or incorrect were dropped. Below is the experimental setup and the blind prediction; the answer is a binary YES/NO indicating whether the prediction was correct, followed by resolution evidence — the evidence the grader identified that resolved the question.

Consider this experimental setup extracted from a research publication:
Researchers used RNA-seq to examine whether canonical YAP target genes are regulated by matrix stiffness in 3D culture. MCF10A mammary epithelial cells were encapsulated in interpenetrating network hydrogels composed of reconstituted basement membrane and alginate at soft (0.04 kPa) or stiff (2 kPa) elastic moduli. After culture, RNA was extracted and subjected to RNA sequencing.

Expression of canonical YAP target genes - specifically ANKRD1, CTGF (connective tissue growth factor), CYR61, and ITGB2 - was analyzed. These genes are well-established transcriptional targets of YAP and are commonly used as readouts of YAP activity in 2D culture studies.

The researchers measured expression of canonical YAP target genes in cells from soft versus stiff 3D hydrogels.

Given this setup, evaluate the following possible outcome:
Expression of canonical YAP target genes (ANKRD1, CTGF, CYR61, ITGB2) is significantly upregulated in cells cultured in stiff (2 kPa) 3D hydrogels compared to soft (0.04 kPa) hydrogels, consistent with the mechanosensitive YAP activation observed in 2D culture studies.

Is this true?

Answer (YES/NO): NO